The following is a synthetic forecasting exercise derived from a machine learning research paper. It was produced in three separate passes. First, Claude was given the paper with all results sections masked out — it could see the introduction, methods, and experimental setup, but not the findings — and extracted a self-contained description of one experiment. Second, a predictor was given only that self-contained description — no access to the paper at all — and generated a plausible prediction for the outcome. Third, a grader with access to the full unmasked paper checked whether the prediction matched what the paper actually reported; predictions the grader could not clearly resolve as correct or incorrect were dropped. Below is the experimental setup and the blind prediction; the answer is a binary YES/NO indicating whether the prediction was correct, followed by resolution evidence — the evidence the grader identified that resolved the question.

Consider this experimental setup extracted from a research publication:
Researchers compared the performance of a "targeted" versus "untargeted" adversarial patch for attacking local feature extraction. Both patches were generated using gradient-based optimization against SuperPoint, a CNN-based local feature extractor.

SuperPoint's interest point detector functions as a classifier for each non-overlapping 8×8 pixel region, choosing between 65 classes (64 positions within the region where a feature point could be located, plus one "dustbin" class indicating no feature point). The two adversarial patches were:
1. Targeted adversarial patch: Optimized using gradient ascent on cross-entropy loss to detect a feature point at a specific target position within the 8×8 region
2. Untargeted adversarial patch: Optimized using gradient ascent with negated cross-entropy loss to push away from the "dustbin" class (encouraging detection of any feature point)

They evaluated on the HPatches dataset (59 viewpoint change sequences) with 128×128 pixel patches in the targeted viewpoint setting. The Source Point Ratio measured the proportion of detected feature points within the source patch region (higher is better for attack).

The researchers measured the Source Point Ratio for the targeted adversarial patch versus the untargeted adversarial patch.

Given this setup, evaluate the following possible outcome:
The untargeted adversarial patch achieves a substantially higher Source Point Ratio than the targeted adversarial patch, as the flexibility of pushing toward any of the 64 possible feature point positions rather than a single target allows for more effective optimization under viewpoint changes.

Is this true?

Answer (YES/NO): YES